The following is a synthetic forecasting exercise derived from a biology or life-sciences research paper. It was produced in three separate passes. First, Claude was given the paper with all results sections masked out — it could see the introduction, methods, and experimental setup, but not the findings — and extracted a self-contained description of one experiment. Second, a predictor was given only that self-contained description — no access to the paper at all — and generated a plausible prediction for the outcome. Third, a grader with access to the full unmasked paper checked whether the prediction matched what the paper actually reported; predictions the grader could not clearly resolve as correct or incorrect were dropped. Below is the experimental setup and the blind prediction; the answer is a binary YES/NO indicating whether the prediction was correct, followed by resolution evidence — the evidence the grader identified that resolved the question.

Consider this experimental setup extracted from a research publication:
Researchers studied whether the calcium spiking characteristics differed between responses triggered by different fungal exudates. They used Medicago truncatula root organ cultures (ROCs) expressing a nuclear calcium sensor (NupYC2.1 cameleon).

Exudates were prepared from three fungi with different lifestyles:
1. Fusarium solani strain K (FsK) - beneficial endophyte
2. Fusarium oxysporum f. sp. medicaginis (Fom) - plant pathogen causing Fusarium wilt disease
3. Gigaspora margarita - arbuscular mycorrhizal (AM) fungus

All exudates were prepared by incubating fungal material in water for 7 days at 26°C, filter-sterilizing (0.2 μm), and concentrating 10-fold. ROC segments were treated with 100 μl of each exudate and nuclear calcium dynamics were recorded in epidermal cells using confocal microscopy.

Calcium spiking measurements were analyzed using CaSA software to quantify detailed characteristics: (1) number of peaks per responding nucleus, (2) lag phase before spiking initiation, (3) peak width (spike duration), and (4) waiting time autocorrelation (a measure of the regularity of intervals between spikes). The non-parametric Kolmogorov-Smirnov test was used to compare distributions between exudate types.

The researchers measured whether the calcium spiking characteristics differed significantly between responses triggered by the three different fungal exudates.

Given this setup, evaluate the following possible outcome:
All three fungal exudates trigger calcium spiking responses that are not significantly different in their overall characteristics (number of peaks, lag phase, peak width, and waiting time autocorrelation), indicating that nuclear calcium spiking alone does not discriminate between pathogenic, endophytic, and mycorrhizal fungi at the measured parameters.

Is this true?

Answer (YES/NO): NO